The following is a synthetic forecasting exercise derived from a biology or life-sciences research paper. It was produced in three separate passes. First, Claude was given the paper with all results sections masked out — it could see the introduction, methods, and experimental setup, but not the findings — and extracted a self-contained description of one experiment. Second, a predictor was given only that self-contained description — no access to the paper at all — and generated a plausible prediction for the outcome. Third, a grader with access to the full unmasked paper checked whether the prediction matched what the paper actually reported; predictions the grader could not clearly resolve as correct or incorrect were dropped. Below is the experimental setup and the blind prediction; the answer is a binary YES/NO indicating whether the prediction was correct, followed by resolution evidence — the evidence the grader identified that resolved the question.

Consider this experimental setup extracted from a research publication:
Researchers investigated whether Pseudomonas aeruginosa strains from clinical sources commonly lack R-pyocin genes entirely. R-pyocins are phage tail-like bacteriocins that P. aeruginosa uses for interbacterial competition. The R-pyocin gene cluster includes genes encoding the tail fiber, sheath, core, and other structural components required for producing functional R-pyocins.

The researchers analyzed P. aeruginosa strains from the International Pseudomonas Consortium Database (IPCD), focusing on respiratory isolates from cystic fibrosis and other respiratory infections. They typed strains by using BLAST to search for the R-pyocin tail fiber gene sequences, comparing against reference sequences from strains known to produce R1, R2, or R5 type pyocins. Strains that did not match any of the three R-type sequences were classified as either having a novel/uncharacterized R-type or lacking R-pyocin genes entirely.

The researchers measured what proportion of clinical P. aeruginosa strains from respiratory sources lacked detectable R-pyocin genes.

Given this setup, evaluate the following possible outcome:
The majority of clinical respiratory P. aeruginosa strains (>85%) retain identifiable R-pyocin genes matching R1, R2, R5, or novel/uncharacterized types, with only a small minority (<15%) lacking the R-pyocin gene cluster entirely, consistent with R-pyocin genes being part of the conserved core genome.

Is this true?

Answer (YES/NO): NO